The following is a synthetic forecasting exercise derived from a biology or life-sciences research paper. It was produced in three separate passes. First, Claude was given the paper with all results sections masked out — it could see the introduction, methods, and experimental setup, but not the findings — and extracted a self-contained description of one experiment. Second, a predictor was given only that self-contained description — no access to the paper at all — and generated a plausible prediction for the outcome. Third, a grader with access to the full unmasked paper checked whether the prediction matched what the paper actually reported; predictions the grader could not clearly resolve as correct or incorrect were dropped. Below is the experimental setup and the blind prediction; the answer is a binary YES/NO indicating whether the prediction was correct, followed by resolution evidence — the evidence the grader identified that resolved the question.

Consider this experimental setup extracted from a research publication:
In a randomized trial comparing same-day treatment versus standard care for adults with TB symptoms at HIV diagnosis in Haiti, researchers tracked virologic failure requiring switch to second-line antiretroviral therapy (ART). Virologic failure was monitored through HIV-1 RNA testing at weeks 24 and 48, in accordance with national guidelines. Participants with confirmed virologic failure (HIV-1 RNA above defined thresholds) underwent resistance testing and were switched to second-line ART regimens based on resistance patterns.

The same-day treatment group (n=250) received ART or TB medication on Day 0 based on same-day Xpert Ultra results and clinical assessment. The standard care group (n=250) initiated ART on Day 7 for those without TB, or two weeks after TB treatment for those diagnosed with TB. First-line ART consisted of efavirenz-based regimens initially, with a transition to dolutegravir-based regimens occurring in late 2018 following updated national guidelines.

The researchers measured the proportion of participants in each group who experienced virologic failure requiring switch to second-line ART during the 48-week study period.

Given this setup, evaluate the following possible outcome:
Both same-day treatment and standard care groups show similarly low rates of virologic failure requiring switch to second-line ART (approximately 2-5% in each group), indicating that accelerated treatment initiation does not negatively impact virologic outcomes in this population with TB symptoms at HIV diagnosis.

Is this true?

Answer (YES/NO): NO